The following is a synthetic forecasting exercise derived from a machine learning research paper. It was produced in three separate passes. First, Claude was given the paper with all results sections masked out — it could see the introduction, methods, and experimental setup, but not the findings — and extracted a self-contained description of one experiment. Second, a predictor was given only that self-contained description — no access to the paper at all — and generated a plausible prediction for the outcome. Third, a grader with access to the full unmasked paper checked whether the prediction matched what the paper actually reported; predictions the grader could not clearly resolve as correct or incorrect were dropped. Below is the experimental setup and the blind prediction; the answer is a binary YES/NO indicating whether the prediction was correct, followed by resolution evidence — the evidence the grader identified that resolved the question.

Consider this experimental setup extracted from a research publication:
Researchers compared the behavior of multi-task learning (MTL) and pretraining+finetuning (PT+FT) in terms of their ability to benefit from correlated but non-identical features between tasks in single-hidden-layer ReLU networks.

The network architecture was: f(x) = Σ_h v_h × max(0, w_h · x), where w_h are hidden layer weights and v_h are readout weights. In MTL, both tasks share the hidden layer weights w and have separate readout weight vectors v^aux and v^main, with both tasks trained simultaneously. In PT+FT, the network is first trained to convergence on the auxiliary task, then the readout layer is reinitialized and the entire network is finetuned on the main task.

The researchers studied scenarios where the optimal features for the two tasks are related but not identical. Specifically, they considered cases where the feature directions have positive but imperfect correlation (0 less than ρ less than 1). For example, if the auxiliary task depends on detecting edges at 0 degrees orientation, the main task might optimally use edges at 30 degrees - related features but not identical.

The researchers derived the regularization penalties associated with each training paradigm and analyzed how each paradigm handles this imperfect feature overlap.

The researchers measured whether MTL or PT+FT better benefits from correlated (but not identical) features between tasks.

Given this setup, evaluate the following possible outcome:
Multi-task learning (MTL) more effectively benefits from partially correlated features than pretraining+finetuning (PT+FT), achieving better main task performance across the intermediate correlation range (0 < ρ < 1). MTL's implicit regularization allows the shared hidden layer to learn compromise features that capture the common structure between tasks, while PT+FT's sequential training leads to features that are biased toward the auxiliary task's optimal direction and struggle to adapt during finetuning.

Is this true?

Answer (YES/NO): NO